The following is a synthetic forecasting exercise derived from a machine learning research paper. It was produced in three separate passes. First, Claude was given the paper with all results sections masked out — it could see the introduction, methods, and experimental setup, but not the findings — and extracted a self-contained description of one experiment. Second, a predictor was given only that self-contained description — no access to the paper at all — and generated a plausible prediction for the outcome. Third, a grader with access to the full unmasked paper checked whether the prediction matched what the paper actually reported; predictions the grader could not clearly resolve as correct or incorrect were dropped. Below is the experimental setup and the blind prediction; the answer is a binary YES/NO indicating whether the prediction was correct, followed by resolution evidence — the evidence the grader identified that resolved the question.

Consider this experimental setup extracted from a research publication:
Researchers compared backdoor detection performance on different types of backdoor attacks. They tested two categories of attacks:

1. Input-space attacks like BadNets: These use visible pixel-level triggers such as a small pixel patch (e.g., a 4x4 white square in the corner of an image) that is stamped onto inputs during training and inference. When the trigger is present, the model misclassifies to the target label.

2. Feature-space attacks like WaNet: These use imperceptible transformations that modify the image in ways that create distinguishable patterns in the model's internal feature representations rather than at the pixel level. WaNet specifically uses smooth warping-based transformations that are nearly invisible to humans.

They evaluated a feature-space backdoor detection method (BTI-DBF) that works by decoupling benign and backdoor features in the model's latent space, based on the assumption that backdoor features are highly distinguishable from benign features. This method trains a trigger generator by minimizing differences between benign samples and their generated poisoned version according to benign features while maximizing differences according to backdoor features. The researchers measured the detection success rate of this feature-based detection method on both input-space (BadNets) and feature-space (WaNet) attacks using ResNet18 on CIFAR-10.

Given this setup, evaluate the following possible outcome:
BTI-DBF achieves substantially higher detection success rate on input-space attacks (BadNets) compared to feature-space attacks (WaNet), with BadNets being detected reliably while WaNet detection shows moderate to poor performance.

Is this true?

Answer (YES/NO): NO